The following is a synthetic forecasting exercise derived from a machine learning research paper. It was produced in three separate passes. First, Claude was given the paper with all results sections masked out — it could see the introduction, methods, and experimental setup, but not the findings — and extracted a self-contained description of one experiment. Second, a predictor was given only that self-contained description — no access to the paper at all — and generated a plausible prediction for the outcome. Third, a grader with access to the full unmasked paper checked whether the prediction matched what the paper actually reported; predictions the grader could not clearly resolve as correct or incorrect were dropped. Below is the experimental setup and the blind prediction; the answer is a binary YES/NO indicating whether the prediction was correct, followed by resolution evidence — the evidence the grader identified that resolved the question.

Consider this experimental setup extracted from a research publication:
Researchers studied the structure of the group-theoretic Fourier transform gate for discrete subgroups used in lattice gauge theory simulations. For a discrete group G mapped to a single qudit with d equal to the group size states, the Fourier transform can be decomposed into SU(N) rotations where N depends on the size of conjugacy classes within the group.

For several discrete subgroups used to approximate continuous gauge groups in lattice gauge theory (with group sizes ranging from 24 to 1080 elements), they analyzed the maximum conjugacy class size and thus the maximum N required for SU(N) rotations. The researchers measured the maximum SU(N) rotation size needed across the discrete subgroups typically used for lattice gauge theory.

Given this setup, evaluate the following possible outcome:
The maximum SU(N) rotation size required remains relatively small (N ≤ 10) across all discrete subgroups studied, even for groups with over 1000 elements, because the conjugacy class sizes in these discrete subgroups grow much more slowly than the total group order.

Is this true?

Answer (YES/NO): NO